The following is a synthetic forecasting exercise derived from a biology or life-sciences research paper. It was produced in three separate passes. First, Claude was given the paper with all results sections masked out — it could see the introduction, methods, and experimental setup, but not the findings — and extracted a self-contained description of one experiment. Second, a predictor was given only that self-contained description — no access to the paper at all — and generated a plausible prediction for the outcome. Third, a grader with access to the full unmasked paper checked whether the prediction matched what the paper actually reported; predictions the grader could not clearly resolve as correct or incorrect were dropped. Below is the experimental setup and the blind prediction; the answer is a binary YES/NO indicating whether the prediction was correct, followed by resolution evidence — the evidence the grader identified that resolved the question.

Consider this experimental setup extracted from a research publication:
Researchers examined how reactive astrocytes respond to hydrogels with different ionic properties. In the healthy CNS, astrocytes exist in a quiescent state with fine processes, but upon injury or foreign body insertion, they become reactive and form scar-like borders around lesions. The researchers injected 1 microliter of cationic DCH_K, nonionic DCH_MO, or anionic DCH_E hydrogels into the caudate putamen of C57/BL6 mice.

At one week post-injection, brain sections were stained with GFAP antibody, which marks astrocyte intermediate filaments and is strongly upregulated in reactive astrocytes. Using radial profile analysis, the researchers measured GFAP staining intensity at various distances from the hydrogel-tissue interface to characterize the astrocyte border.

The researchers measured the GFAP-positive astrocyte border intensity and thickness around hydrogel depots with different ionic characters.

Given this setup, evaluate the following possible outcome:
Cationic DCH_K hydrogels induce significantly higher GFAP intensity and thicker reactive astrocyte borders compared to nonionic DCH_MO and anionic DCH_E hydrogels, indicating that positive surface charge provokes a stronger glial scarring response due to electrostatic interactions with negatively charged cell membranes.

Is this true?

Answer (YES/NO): NO